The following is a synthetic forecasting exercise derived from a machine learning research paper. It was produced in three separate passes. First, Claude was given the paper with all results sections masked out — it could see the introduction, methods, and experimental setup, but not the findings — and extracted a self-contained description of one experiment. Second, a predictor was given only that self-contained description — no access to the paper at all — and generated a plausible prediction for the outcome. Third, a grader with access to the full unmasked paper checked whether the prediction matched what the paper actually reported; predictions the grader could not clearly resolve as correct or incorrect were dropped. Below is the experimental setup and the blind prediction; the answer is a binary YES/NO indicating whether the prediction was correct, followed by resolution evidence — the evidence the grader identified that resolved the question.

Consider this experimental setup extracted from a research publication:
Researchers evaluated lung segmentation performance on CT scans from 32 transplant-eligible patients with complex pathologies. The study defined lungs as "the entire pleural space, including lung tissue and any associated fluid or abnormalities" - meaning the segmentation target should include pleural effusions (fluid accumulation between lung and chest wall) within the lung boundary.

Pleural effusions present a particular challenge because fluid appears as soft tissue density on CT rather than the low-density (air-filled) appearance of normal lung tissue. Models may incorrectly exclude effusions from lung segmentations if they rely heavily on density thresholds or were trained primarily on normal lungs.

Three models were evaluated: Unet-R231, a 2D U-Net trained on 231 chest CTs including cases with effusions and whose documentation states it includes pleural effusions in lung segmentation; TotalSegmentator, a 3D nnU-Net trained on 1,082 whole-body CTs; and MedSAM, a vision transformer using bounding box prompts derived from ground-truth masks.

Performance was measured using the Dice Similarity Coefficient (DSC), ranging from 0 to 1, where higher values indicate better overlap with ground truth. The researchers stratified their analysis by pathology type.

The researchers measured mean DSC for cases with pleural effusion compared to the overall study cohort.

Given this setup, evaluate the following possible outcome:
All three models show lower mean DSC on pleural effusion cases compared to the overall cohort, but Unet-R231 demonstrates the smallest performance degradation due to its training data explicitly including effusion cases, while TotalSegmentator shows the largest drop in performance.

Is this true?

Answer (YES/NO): NO